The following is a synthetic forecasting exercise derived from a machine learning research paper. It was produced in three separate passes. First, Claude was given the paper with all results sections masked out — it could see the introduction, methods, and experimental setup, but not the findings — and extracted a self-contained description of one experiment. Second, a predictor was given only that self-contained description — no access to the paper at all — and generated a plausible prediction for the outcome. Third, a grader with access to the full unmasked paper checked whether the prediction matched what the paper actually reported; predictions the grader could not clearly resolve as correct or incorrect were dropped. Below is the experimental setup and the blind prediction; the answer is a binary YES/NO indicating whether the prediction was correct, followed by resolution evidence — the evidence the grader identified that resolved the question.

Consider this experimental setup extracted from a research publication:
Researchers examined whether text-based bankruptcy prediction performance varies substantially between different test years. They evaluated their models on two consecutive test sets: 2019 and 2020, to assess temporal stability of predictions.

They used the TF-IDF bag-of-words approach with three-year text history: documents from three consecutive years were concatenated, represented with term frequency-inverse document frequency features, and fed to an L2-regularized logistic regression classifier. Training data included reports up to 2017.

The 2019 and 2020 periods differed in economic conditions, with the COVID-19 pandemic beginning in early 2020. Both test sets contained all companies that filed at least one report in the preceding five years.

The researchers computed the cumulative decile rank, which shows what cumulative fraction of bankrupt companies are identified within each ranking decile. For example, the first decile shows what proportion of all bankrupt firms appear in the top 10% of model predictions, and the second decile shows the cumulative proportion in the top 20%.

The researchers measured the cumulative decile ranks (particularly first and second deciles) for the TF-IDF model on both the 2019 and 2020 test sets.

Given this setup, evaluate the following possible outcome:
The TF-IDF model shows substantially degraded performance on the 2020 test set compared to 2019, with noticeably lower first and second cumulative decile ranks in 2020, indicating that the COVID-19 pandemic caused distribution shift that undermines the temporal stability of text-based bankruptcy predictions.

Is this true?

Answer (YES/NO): NO